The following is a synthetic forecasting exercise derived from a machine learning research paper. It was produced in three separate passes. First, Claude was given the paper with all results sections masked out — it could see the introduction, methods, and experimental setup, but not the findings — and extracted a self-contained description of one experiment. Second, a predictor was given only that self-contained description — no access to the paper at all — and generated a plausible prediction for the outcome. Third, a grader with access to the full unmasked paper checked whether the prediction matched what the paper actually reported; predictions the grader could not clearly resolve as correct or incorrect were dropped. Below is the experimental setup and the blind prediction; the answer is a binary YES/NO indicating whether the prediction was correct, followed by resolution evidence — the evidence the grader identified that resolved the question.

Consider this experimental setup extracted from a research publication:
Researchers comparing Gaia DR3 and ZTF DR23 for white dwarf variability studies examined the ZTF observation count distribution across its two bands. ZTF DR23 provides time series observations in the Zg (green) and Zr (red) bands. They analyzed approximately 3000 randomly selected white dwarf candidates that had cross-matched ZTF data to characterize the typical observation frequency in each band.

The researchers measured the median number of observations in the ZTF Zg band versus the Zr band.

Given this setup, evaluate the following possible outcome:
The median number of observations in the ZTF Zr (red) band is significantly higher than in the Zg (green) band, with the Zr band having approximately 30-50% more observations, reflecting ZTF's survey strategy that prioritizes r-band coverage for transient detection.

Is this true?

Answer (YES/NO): YES